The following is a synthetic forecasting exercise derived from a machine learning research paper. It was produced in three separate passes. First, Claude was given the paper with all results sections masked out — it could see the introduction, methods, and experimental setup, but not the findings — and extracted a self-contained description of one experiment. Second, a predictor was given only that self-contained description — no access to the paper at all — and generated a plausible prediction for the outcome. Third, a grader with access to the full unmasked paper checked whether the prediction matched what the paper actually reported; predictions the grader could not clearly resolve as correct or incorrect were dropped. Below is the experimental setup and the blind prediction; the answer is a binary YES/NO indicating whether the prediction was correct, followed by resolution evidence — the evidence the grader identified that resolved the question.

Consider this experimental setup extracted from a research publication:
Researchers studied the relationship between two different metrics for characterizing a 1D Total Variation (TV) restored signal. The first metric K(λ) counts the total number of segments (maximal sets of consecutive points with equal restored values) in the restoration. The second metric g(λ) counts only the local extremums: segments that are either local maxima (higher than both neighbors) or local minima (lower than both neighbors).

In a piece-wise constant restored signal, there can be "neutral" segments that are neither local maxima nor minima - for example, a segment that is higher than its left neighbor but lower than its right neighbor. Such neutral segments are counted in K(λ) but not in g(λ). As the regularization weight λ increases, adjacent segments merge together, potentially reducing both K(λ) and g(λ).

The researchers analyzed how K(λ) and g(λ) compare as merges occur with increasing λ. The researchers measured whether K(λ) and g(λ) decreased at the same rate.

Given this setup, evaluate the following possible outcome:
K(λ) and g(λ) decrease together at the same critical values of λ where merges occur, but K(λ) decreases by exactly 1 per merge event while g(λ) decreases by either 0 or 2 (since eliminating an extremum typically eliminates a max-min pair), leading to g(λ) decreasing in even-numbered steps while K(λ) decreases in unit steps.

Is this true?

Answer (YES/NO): NO